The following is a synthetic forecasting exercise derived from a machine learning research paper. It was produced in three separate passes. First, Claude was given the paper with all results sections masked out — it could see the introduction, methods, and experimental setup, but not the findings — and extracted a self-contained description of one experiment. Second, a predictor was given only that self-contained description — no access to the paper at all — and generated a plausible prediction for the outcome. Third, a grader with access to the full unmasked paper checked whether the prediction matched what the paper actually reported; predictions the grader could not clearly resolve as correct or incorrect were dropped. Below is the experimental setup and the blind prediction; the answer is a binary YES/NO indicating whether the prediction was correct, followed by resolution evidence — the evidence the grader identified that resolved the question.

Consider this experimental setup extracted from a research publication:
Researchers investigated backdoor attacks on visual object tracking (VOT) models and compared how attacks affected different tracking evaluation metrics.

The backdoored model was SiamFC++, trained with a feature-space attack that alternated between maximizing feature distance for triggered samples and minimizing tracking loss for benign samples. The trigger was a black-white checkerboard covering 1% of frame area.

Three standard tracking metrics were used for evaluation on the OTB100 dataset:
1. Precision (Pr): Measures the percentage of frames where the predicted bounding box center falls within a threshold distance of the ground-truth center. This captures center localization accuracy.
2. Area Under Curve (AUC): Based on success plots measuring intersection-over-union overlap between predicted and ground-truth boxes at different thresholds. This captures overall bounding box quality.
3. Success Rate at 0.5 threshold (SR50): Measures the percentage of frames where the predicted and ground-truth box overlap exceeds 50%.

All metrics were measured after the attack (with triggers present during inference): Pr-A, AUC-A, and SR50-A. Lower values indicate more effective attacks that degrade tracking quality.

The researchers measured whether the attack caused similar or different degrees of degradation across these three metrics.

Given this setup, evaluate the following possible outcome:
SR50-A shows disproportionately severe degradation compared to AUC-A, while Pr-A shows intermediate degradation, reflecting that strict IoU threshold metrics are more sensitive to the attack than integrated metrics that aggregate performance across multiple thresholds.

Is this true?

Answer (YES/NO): NO